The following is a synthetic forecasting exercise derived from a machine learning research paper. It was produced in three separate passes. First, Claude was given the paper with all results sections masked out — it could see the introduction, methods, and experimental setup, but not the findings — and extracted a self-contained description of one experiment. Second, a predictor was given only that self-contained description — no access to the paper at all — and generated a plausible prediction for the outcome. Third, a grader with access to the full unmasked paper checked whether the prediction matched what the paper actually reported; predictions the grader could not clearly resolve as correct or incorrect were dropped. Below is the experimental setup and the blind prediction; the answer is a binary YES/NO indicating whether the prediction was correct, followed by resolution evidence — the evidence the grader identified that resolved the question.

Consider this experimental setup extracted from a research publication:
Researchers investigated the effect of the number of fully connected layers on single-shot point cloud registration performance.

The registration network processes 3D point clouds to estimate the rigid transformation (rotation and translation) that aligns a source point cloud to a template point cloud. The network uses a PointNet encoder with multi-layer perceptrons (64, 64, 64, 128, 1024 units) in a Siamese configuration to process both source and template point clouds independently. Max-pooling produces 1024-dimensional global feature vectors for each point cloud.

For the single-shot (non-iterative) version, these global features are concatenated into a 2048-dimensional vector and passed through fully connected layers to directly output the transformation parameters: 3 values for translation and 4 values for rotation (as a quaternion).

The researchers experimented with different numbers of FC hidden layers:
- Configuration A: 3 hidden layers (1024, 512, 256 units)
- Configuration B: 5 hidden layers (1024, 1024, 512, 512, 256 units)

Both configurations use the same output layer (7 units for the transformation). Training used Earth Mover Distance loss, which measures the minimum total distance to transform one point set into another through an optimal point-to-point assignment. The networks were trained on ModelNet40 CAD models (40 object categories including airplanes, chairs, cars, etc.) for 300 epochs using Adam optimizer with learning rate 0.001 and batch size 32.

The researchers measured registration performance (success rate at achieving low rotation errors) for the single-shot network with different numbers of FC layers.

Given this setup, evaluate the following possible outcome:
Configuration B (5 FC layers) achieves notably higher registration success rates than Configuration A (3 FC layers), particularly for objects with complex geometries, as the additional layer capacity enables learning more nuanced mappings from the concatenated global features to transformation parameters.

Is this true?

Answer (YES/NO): NO